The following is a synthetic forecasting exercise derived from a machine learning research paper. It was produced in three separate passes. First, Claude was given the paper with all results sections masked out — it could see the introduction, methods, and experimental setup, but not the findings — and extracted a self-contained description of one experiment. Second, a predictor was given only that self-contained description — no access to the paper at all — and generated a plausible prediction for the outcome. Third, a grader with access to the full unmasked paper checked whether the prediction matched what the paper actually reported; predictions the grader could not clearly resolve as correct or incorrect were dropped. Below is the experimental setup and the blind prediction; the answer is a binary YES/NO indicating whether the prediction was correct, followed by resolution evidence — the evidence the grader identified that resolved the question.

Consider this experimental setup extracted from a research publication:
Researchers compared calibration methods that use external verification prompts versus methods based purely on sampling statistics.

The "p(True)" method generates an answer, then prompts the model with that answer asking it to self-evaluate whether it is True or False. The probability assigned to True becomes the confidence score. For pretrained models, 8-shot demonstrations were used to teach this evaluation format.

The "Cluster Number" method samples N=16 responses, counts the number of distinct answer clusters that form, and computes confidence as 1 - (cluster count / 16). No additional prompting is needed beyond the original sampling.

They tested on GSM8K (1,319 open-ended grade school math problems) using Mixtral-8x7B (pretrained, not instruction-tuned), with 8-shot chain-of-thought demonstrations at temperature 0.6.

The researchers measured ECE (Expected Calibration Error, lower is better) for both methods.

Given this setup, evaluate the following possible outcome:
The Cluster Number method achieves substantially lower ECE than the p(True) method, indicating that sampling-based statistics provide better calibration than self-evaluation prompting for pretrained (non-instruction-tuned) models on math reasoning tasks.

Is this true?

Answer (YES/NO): NO